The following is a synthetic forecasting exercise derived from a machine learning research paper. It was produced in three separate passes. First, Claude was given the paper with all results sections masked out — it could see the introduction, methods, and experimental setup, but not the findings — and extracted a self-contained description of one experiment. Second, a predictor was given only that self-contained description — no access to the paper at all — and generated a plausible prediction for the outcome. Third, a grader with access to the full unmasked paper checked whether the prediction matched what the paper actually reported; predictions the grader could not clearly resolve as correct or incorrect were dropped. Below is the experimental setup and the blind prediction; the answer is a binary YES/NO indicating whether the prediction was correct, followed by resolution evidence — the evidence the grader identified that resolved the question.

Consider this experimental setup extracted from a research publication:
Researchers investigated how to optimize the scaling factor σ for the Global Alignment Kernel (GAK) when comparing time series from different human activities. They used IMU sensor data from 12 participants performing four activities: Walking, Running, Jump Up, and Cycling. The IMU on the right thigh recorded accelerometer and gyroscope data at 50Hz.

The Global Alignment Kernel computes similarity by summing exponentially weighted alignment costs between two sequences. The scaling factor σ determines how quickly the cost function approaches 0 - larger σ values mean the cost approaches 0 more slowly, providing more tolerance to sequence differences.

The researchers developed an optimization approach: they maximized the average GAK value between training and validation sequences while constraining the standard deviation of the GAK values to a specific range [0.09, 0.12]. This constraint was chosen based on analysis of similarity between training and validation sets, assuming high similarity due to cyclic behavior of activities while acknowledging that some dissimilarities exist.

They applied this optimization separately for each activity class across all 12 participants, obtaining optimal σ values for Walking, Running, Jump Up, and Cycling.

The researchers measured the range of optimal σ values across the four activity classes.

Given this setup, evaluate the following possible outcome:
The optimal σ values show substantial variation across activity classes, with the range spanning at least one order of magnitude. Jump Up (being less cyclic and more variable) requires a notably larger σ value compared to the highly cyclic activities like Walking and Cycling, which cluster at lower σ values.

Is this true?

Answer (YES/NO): NO